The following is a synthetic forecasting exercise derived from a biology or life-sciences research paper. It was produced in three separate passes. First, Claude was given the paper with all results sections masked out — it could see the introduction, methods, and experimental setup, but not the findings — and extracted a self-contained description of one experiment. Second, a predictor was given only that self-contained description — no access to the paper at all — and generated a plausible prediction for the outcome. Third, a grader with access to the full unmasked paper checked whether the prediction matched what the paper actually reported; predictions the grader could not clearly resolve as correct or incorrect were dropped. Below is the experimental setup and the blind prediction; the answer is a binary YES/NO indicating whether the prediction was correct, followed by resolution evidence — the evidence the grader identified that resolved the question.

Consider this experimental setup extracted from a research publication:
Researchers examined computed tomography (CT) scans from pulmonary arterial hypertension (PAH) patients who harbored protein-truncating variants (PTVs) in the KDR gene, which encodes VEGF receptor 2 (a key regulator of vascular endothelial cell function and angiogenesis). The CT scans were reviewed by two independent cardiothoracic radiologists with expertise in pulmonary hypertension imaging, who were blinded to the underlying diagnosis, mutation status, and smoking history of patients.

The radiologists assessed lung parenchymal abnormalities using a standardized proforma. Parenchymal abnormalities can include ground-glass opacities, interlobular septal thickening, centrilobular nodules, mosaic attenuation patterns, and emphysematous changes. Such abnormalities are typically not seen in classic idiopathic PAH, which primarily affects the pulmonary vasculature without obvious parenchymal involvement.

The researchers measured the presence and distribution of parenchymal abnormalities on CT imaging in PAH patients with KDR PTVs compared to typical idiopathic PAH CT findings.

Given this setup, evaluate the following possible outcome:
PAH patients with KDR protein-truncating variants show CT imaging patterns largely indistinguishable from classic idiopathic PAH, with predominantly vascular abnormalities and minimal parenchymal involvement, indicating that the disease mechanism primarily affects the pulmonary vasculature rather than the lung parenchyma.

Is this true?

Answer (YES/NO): NO